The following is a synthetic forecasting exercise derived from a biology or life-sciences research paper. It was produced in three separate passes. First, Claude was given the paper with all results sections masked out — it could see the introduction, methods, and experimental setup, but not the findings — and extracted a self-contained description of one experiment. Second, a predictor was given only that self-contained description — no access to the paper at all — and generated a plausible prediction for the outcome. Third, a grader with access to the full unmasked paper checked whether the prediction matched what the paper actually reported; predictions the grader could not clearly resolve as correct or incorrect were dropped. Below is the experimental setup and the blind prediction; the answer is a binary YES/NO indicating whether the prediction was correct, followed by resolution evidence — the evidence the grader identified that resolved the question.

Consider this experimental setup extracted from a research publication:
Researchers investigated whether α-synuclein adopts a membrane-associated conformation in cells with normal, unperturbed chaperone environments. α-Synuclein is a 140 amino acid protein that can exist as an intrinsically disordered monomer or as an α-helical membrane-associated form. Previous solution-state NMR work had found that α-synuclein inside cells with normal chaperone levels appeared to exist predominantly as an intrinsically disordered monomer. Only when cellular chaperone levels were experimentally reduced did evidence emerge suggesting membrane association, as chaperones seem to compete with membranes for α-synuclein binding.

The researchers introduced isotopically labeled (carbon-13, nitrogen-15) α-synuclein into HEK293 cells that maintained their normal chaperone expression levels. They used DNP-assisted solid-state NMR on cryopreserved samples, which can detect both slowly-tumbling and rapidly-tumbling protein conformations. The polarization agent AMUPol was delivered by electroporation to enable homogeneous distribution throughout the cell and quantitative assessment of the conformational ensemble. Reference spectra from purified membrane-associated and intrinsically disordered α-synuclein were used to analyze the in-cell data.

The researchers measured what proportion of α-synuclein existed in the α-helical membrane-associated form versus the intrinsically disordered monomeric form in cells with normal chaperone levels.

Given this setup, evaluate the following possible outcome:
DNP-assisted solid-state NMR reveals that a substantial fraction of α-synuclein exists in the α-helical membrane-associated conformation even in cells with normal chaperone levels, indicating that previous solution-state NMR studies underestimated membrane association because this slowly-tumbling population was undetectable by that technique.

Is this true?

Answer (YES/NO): NO